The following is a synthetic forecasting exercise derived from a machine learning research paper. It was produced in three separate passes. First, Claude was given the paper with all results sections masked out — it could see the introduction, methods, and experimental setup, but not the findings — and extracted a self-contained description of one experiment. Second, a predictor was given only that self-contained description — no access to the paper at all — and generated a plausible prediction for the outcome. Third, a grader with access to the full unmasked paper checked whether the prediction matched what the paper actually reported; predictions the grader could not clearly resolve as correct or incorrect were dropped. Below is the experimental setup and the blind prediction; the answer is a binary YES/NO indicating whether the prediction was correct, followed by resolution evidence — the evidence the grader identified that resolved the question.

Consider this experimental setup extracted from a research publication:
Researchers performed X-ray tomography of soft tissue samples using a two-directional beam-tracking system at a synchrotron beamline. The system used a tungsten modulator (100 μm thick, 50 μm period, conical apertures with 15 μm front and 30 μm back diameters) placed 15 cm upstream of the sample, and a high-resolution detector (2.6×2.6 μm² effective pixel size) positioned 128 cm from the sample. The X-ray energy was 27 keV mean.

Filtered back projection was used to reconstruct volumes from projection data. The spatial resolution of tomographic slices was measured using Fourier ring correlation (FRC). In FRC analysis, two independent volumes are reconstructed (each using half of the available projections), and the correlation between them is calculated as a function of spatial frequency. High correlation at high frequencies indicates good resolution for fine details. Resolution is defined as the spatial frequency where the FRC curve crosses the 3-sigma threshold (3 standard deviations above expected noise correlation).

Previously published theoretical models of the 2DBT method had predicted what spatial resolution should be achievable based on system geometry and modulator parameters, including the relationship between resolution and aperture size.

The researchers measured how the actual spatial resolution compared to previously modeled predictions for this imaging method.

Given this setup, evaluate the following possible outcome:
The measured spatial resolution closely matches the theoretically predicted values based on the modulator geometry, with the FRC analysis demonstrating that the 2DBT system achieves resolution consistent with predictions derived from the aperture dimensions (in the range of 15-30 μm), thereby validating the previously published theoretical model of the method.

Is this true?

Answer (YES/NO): NO